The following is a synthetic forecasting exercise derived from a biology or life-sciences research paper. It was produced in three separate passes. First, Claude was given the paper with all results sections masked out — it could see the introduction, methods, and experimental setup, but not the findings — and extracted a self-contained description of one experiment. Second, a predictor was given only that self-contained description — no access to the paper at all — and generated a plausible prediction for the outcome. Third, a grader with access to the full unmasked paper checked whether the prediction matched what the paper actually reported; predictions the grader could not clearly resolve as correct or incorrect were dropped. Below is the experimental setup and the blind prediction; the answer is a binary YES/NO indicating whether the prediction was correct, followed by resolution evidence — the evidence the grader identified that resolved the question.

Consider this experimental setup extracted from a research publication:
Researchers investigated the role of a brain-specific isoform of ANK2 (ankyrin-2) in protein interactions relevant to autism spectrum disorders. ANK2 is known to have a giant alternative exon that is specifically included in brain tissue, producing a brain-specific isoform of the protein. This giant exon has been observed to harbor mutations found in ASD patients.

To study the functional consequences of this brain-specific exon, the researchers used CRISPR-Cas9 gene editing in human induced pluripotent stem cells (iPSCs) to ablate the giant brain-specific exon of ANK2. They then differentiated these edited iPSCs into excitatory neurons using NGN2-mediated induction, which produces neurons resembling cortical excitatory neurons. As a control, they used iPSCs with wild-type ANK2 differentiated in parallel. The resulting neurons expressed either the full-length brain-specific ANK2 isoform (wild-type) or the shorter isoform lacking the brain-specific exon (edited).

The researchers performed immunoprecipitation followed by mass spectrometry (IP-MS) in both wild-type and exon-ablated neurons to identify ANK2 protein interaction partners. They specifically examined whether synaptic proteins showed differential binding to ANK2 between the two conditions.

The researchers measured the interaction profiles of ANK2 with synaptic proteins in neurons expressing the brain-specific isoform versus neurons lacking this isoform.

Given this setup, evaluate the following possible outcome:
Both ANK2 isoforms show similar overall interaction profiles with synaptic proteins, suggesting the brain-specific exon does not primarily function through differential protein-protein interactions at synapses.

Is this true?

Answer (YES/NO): NO